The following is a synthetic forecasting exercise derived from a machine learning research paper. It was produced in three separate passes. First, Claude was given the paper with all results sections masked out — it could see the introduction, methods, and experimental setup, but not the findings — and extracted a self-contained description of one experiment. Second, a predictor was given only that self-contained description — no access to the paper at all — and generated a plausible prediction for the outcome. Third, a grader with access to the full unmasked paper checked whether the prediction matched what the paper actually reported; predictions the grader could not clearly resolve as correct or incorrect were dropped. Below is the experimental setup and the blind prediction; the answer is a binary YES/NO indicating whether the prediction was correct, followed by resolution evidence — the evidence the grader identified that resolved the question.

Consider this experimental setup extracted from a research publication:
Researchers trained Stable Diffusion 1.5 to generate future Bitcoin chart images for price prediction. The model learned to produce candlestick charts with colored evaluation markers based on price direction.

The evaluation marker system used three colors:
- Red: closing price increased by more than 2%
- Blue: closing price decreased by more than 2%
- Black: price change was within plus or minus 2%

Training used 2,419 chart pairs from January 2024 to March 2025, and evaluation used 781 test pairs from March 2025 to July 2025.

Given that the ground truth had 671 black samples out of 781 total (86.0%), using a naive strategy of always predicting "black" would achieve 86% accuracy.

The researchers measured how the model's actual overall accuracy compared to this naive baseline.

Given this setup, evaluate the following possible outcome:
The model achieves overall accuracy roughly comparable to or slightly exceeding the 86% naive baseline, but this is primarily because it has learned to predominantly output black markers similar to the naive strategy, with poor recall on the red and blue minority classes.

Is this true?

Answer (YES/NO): NO